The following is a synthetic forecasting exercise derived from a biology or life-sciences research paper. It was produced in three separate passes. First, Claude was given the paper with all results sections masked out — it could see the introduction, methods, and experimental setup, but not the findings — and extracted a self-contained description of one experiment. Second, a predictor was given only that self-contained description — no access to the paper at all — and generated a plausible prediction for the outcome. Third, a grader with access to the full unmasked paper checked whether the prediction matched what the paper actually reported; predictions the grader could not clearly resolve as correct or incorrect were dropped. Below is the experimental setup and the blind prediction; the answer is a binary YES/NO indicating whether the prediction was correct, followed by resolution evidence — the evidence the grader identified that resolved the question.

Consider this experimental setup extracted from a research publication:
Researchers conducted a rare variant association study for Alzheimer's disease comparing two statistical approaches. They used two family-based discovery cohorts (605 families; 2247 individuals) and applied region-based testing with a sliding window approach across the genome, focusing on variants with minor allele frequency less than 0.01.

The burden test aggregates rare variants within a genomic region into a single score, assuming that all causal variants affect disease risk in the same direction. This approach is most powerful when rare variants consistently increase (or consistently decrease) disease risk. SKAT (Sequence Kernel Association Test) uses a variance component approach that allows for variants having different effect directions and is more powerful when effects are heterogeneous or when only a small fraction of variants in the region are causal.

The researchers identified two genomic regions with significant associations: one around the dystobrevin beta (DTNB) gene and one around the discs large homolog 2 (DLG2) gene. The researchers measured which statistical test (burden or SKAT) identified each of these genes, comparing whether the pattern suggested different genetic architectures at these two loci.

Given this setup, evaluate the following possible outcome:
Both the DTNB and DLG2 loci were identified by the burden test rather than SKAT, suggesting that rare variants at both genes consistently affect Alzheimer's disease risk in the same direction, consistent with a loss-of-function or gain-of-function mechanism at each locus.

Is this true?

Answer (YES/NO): NO